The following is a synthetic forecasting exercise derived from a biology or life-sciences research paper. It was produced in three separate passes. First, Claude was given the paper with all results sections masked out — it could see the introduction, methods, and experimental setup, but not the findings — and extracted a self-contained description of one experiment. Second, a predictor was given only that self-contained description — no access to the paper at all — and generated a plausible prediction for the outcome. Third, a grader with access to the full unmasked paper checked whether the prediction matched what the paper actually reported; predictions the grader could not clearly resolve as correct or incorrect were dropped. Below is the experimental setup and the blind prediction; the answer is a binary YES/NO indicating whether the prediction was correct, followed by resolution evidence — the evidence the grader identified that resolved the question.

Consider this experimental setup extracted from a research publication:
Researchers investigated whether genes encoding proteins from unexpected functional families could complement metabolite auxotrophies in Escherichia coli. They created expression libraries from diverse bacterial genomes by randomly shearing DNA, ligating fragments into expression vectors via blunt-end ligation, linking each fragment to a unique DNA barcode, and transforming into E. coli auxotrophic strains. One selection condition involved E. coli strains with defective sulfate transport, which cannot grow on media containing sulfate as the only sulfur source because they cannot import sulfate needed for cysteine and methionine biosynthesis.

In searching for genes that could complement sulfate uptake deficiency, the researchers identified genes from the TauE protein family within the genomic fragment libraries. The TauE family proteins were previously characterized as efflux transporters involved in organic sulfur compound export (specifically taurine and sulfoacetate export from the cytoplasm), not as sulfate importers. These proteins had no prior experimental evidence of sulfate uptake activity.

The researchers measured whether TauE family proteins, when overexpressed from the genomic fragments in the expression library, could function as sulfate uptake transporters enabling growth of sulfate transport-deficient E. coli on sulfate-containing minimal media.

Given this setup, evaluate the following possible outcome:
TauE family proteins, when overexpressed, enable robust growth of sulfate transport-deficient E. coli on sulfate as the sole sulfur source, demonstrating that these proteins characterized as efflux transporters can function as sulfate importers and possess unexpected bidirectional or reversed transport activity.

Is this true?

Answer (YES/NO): YES